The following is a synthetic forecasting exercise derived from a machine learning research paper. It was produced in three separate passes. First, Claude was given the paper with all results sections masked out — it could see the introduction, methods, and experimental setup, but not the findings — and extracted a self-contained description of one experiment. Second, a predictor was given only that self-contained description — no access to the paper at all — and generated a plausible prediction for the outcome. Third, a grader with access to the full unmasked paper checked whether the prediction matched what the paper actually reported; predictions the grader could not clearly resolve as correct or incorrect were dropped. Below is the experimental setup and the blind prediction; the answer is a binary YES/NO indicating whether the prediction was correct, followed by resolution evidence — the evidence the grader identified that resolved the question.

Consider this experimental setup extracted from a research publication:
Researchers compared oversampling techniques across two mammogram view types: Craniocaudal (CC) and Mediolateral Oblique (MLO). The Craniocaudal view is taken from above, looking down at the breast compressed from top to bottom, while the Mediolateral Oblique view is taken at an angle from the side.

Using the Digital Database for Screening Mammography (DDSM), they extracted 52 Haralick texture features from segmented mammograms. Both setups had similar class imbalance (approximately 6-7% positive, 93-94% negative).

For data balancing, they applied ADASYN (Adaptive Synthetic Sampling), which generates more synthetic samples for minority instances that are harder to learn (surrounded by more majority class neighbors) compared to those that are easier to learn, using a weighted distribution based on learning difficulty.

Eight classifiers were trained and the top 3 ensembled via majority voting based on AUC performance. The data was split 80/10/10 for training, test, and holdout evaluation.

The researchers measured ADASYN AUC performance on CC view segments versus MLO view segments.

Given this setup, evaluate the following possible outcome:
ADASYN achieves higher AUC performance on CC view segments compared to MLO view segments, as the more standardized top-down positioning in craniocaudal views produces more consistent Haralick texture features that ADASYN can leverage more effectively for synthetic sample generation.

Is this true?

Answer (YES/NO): NO